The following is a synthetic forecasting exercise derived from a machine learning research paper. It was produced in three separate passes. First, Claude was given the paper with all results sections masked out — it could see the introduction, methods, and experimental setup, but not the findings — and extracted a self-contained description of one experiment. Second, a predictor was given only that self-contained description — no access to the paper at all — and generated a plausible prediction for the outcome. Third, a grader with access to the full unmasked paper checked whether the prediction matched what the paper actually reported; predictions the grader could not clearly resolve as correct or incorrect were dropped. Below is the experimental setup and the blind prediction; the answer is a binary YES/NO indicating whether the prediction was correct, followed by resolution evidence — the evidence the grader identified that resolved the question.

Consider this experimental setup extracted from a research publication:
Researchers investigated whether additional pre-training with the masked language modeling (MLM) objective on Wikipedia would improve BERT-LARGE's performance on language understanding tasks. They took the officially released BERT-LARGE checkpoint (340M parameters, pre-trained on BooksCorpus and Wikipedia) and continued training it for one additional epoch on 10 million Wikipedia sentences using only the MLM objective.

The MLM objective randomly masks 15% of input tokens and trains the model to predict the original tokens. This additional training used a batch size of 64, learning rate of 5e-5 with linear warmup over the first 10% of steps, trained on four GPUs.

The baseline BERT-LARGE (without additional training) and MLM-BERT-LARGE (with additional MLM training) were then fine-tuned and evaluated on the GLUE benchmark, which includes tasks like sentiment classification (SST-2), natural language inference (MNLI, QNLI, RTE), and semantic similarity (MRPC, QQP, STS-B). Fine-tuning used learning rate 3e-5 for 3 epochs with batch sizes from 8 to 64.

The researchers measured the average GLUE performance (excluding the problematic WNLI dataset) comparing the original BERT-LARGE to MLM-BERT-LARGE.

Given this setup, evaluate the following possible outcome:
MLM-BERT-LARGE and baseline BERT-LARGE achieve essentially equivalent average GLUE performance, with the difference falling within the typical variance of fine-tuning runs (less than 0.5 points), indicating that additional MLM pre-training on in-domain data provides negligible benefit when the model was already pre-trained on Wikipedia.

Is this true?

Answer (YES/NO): YES